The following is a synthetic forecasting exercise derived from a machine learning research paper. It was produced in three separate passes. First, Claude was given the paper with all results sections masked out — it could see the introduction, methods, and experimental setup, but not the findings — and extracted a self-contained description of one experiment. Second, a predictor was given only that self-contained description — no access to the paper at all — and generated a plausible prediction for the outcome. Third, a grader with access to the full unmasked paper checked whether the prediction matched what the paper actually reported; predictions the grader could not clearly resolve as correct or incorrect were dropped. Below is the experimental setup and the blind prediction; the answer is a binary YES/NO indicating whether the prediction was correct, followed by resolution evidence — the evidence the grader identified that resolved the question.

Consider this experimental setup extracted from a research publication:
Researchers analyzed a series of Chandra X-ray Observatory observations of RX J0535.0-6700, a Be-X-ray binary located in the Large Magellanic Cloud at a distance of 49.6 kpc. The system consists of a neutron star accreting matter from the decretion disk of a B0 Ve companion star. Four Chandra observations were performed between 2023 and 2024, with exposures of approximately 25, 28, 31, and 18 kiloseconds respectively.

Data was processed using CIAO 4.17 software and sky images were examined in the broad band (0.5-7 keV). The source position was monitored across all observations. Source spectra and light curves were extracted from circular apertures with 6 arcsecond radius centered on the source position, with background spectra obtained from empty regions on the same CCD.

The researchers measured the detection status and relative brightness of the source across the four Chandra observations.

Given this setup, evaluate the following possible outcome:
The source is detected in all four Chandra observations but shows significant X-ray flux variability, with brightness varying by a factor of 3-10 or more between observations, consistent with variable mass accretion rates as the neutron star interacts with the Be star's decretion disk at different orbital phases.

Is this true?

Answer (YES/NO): YES